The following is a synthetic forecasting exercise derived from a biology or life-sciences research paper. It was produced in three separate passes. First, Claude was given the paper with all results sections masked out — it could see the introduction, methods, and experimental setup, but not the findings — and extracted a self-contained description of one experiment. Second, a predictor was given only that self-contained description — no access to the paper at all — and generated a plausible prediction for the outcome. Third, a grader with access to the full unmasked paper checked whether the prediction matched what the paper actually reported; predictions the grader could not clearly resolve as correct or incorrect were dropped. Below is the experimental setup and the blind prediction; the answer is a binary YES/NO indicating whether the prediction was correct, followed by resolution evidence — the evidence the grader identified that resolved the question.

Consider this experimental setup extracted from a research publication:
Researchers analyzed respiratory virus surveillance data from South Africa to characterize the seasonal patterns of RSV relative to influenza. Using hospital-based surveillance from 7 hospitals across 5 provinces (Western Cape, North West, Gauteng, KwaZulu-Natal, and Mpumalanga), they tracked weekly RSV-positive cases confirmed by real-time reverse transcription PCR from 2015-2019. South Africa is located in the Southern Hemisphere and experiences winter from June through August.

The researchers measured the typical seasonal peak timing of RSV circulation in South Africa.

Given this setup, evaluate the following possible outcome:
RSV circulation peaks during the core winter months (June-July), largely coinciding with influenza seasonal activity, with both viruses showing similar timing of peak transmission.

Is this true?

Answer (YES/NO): NO